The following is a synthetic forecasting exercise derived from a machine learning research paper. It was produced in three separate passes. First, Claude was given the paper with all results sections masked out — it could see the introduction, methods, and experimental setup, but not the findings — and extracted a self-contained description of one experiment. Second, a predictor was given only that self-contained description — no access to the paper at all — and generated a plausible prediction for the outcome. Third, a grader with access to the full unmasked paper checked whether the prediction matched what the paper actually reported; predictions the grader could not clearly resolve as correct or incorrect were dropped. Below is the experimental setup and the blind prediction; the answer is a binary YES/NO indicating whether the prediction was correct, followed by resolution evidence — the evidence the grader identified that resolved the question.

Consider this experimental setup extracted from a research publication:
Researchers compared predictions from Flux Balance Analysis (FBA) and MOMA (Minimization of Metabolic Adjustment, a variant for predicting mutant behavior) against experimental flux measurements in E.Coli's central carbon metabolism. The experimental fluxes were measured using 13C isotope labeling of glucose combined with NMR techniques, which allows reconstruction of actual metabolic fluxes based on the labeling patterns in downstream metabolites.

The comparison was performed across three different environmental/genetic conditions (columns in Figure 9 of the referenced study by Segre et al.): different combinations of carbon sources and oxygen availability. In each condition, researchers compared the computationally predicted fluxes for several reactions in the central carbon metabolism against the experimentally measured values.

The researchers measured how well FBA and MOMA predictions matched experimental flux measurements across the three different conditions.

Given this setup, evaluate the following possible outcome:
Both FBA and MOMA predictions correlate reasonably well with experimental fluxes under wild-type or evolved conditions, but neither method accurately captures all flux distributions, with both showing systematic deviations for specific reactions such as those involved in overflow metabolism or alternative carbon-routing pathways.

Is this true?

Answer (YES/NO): NO